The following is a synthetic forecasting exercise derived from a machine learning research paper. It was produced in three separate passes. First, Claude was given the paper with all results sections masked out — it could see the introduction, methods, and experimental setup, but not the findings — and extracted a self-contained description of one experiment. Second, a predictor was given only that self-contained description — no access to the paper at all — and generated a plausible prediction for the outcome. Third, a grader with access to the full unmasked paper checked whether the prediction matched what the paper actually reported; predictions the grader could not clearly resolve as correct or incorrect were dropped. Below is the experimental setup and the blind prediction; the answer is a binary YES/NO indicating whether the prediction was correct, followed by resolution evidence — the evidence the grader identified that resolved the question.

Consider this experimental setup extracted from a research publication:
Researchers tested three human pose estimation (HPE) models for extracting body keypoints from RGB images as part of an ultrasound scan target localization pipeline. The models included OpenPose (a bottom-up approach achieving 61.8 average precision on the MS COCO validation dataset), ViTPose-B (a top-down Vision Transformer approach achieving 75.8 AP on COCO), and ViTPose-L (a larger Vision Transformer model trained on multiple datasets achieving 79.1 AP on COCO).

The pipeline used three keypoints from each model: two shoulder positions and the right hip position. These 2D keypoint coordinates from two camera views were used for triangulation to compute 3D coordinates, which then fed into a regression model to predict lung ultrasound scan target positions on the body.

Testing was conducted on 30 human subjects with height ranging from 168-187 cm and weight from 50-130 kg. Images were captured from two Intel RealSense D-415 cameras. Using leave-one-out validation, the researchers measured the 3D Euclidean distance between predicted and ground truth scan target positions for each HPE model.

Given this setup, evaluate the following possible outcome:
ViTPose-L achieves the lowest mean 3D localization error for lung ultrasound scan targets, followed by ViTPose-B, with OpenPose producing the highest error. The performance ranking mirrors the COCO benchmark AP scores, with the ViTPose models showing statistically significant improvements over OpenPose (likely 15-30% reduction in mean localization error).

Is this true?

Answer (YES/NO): NO